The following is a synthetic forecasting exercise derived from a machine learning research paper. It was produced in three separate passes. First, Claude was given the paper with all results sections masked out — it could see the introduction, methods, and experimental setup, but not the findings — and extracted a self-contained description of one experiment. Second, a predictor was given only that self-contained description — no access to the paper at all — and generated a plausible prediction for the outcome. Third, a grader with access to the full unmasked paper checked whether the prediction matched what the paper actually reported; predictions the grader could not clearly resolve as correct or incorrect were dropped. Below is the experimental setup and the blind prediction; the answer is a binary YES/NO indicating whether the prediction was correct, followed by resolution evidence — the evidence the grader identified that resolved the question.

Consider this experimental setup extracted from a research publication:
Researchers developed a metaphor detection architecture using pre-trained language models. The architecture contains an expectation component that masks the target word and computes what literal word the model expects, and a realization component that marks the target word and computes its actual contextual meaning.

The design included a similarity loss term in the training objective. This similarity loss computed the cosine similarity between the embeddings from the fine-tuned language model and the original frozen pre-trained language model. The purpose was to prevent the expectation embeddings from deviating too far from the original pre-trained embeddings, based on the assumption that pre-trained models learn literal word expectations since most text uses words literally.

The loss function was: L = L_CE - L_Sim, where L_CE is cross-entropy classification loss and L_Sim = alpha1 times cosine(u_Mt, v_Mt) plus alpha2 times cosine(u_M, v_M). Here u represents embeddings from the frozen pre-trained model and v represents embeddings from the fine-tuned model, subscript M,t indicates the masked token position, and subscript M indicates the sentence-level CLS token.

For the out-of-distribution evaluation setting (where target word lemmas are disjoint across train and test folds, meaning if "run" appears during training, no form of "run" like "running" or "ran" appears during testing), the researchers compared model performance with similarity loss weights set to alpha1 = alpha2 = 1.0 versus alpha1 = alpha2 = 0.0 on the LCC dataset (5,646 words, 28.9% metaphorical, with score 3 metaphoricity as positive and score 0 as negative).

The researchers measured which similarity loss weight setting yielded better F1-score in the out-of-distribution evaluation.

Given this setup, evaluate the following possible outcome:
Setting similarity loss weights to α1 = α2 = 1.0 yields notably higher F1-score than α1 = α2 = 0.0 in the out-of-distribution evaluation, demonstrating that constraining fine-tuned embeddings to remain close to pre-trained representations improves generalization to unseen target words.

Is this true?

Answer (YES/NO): NO